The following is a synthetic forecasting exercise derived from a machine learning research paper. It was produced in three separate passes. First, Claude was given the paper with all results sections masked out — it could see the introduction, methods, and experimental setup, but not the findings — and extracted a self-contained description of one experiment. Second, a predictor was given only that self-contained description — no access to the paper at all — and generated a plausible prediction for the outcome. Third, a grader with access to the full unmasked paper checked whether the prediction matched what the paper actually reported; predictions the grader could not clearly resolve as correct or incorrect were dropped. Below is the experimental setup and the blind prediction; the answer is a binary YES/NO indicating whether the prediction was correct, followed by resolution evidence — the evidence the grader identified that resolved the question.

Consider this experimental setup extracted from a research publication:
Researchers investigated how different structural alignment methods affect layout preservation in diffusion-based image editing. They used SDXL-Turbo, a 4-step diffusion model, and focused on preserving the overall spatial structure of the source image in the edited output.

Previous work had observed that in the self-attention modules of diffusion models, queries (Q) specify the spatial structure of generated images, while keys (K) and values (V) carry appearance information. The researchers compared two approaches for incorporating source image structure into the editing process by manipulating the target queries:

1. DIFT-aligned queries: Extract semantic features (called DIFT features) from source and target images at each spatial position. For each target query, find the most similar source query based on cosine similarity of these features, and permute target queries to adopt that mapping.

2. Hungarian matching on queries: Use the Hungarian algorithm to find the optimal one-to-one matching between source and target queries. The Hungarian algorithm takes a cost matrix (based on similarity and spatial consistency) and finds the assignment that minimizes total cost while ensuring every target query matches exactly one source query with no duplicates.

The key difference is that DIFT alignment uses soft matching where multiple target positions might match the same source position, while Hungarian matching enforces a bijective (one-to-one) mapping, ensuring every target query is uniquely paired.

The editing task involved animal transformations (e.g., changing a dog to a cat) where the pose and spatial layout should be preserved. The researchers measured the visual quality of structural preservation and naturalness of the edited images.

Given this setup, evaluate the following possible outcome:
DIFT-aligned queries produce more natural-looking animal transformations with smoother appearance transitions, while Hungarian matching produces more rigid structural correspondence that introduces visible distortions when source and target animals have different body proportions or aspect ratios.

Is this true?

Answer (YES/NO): NO